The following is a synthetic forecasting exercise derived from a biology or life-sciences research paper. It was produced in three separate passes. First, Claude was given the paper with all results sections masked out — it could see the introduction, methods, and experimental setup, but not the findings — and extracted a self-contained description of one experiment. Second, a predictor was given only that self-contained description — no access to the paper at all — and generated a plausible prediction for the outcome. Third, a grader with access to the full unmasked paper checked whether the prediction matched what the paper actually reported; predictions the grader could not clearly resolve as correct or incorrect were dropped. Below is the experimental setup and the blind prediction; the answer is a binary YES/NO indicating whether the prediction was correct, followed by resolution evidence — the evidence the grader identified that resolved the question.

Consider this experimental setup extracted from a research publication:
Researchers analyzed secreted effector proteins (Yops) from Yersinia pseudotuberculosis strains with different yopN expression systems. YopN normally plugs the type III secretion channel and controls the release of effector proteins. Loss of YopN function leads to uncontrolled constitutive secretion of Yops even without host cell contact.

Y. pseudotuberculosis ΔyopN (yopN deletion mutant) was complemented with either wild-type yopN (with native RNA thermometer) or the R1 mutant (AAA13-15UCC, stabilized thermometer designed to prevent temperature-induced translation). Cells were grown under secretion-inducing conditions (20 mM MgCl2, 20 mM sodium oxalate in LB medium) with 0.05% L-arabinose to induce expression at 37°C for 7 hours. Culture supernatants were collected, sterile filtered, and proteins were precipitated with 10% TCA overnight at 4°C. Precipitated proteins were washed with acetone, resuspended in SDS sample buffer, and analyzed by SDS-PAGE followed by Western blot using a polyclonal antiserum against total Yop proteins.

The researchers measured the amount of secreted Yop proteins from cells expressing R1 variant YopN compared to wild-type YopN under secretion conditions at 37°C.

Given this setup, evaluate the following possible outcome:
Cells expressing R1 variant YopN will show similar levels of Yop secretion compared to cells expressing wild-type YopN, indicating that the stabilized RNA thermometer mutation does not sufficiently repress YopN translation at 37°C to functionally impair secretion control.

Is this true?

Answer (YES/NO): NO